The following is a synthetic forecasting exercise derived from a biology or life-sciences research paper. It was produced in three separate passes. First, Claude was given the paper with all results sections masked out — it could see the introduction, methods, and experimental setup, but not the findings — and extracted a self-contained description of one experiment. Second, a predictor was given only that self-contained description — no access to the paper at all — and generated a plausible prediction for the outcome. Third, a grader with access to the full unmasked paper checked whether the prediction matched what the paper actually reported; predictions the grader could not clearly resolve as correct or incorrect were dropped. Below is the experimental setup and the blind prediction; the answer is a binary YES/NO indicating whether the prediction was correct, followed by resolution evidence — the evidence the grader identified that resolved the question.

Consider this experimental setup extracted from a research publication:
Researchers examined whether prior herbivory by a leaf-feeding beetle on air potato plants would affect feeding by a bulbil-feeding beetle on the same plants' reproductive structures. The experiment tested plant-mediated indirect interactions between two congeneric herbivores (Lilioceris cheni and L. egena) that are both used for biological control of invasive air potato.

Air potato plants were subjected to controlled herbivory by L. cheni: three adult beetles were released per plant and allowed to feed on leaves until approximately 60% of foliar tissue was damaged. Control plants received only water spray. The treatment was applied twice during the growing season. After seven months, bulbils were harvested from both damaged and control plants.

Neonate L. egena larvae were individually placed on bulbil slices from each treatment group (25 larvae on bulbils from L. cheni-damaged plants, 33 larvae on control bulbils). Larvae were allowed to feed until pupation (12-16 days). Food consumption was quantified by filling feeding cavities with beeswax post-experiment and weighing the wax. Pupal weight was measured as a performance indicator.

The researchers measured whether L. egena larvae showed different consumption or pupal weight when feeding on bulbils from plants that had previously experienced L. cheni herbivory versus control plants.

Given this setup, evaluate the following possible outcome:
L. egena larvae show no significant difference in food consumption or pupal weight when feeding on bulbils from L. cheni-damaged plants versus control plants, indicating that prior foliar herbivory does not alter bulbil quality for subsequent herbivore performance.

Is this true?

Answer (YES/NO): YES